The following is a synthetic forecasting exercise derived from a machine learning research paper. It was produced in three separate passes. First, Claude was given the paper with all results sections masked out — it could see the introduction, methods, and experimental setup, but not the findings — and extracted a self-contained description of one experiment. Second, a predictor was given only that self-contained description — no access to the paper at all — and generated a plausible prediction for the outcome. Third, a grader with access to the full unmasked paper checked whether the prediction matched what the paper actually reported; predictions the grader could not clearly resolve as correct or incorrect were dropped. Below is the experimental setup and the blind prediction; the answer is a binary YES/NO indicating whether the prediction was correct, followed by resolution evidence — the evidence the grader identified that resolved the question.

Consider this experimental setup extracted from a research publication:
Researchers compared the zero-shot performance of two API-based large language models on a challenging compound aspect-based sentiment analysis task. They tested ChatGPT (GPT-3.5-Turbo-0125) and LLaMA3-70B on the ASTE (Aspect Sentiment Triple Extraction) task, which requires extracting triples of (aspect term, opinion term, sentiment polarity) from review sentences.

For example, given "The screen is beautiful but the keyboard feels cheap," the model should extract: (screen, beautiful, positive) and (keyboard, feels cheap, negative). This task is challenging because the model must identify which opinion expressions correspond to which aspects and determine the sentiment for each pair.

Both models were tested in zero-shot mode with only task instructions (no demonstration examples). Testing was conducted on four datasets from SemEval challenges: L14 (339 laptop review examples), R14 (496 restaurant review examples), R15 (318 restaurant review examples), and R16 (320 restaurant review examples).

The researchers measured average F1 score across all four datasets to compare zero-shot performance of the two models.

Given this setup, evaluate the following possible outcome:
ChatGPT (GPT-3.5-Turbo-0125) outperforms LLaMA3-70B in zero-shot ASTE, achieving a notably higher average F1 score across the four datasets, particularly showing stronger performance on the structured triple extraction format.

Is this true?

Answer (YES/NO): YES